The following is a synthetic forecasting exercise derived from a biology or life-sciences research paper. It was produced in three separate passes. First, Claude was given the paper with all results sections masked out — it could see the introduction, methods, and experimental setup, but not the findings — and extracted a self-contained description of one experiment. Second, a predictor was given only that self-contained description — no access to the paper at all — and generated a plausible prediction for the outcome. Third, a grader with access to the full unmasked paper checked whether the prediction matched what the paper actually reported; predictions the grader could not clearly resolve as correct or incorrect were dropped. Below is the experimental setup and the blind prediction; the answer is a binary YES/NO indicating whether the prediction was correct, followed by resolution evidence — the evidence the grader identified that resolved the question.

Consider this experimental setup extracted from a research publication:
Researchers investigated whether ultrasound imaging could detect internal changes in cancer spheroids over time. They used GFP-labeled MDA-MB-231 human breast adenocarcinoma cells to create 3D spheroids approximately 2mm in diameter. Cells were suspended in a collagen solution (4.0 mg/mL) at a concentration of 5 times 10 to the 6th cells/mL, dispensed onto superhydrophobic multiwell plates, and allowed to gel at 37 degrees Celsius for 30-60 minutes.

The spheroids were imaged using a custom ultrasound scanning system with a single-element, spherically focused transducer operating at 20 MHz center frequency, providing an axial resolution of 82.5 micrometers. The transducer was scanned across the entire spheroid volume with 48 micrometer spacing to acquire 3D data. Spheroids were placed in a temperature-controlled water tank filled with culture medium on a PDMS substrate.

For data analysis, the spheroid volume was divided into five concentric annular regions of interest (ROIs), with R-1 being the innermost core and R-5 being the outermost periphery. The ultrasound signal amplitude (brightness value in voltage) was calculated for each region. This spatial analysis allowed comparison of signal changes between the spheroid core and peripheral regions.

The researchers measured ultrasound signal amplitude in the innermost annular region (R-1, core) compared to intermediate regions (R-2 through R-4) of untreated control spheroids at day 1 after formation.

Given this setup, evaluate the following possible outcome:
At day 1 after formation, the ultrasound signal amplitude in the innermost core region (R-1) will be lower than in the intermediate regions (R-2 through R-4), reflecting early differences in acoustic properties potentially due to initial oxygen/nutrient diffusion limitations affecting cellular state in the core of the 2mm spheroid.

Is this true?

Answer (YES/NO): NO